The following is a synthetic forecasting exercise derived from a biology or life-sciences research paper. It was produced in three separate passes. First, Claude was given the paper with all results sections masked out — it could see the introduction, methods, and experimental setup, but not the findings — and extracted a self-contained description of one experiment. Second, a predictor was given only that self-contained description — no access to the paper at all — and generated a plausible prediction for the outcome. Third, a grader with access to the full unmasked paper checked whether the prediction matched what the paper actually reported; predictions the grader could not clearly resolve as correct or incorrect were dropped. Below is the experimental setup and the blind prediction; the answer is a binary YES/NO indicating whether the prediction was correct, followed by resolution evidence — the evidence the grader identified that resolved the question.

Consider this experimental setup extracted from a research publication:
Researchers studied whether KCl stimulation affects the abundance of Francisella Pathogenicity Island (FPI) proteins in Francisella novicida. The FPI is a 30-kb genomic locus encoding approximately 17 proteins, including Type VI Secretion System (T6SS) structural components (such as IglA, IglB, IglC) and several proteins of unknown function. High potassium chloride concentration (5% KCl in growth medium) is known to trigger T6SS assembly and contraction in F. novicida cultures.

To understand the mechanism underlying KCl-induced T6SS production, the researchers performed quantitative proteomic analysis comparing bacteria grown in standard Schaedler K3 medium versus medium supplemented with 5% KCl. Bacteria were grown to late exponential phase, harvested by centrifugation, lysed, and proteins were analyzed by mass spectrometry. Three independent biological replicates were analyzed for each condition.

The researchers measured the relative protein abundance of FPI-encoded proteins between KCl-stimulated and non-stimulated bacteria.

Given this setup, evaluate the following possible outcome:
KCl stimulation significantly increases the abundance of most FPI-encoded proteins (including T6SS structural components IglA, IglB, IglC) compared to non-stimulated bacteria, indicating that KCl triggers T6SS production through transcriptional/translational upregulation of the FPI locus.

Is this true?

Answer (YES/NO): NO